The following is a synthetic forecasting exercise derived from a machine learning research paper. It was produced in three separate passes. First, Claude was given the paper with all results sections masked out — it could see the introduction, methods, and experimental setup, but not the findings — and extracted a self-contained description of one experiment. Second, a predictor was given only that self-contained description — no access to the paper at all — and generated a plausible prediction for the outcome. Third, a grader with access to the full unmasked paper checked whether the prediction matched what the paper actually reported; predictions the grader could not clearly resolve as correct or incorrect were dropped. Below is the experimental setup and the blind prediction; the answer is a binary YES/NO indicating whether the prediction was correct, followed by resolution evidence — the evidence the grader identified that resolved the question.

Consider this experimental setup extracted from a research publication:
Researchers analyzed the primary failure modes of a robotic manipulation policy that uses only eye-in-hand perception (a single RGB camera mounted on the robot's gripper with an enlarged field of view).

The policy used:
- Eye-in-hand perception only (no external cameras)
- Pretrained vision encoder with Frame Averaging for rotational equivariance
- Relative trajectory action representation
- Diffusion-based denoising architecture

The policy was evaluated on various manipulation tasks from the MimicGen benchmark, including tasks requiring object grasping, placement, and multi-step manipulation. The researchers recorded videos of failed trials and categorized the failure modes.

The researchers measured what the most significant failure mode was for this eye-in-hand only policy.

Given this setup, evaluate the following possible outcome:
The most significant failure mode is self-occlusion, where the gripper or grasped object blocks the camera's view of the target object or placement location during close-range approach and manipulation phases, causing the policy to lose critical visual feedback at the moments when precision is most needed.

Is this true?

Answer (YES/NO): NO